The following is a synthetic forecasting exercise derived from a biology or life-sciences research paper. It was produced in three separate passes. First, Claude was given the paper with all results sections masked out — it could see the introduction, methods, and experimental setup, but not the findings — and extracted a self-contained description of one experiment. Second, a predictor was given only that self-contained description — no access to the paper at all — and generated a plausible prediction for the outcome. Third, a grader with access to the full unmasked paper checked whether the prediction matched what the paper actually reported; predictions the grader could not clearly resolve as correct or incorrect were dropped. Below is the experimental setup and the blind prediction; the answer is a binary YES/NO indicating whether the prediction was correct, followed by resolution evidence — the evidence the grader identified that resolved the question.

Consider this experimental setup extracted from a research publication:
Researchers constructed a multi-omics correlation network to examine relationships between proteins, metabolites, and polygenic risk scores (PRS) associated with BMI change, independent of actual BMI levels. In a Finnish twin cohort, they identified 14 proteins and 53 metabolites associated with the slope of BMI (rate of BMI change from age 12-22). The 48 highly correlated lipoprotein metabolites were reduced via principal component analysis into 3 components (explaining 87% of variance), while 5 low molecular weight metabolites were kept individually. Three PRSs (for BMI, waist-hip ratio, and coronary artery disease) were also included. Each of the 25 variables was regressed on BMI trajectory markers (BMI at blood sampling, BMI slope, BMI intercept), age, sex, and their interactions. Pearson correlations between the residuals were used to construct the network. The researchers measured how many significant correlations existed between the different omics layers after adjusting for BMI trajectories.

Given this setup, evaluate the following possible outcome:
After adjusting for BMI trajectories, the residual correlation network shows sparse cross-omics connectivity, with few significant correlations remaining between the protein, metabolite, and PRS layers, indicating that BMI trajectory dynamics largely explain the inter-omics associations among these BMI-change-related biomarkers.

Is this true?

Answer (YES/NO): NO